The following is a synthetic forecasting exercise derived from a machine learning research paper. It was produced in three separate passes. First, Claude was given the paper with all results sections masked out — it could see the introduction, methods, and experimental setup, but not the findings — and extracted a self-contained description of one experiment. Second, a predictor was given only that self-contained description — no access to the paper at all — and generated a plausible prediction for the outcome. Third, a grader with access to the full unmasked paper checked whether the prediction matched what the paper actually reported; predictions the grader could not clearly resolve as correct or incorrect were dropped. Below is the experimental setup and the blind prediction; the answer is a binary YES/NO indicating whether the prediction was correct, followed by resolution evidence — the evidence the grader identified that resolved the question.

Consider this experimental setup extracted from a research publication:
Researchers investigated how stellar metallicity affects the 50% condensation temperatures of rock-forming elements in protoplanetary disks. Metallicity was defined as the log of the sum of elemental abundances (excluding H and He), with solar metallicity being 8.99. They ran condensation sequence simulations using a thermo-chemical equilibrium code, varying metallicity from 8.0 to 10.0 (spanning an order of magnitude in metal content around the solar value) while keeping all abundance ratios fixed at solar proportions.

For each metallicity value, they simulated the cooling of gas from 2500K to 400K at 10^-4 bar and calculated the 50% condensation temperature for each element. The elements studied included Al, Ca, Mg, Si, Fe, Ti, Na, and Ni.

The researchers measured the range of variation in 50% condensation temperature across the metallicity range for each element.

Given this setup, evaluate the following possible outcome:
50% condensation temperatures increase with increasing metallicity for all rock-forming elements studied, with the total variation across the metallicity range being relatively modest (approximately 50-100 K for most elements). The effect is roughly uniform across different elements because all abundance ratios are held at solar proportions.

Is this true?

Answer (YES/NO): NO